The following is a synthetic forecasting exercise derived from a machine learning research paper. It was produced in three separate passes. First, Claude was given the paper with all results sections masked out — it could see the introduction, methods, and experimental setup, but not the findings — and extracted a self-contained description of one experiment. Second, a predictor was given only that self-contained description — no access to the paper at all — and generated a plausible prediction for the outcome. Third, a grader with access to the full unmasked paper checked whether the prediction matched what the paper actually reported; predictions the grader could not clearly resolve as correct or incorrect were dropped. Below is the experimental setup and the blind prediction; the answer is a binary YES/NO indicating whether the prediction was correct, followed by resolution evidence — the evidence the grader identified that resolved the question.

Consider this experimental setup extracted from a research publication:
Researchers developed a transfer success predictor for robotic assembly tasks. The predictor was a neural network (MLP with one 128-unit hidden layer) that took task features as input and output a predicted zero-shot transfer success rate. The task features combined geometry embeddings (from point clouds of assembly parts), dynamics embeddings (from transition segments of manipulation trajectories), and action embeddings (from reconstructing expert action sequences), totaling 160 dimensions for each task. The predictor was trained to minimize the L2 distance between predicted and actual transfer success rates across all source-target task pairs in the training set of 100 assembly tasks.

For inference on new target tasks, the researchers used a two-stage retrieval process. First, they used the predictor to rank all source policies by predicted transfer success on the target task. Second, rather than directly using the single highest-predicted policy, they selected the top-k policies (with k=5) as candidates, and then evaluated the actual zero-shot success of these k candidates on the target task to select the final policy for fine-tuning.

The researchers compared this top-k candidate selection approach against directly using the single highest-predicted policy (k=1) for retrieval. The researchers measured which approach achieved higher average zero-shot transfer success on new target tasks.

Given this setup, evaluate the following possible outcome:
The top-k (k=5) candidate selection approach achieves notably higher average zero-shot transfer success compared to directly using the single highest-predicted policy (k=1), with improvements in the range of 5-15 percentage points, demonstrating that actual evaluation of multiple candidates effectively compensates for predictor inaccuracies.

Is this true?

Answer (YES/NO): NO